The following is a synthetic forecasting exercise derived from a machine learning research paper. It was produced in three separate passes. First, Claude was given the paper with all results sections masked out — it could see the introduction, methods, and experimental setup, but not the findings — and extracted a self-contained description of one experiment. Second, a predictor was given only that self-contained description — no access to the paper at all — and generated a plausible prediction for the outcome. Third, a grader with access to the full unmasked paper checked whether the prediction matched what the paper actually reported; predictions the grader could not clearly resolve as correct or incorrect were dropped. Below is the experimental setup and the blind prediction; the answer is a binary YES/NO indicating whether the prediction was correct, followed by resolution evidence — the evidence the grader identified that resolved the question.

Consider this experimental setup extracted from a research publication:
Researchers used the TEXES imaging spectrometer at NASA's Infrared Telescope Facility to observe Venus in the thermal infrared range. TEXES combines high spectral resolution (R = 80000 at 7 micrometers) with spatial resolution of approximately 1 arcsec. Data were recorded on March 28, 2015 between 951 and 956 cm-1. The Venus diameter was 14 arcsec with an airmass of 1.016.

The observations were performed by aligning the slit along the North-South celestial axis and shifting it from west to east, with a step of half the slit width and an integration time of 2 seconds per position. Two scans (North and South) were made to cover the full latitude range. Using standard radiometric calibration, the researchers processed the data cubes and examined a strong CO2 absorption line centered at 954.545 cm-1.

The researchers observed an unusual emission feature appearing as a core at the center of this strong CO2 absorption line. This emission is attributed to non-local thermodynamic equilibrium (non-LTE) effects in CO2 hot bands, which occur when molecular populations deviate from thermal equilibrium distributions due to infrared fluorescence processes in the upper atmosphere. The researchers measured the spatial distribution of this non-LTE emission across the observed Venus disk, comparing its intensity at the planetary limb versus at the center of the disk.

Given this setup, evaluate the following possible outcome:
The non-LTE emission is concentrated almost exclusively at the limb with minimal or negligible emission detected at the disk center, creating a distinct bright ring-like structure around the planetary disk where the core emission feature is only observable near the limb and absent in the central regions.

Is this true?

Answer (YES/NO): NO